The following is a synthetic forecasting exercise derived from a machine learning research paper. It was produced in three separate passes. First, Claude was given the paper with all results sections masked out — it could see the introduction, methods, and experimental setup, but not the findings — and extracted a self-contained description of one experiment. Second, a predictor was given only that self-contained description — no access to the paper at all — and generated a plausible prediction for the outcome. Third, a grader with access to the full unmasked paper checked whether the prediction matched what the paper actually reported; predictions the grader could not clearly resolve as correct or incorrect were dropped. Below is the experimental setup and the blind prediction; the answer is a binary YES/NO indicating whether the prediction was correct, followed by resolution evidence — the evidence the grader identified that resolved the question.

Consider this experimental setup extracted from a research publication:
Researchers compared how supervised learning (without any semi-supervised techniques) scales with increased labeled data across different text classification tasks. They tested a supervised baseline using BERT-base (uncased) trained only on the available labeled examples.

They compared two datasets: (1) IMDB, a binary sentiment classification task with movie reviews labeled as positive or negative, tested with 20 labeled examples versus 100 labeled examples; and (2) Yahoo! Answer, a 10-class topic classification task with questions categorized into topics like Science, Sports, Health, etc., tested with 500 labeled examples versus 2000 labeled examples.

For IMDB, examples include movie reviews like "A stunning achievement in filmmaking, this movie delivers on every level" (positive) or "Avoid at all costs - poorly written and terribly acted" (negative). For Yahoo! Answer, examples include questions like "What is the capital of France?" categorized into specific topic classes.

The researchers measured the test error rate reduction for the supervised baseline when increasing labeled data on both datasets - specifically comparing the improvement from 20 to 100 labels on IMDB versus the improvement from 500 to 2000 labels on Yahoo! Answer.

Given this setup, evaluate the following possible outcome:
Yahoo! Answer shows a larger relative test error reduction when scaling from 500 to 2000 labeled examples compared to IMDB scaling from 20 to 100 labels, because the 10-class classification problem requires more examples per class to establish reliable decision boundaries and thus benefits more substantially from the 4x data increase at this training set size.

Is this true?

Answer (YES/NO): NO